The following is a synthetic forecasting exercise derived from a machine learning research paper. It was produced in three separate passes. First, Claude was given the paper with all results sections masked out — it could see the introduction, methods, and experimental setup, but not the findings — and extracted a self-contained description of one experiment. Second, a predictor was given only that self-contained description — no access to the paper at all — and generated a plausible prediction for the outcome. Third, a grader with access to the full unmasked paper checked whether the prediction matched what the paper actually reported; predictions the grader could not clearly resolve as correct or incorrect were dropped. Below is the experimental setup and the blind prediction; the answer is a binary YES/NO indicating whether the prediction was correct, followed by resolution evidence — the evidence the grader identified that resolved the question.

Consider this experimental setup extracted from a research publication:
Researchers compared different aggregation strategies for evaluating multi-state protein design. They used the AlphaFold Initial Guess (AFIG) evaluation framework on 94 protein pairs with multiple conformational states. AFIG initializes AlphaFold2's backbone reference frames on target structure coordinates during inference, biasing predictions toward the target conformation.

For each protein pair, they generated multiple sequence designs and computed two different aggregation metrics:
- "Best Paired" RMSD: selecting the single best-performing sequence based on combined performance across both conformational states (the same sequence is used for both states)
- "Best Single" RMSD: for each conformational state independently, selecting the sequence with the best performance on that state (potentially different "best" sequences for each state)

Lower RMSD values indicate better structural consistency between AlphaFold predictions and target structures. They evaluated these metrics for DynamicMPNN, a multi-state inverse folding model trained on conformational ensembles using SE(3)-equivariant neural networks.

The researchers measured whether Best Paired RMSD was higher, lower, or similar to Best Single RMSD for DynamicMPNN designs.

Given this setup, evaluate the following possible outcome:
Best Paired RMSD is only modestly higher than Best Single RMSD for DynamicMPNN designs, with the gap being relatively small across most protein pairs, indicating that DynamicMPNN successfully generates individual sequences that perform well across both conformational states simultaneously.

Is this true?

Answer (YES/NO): YES